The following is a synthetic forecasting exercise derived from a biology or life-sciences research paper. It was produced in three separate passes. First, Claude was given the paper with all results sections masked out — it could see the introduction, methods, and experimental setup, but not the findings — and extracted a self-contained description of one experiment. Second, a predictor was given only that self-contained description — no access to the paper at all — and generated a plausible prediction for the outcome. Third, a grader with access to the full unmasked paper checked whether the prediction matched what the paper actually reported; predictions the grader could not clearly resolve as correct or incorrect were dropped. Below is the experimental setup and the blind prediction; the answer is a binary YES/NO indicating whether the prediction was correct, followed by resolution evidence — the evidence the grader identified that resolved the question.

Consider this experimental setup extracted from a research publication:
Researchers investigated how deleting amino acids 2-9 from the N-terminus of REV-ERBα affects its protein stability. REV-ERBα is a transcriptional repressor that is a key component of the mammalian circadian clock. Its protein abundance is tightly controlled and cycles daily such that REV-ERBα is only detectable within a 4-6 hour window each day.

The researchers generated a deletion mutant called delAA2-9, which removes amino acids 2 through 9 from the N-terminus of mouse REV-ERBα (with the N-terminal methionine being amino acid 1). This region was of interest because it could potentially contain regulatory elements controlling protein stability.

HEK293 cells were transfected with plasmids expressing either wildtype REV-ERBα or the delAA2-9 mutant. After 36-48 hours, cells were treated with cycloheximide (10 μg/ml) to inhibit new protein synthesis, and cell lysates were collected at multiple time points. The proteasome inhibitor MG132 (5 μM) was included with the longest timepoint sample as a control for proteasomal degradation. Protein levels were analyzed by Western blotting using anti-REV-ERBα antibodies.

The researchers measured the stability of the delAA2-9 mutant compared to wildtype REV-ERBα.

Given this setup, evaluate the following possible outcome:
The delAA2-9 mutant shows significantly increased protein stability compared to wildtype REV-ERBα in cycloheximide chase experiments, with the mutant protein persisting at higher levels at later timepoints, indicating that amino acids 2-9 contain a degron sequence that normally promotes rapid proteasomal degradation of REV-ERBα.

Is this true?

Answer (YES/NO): NO